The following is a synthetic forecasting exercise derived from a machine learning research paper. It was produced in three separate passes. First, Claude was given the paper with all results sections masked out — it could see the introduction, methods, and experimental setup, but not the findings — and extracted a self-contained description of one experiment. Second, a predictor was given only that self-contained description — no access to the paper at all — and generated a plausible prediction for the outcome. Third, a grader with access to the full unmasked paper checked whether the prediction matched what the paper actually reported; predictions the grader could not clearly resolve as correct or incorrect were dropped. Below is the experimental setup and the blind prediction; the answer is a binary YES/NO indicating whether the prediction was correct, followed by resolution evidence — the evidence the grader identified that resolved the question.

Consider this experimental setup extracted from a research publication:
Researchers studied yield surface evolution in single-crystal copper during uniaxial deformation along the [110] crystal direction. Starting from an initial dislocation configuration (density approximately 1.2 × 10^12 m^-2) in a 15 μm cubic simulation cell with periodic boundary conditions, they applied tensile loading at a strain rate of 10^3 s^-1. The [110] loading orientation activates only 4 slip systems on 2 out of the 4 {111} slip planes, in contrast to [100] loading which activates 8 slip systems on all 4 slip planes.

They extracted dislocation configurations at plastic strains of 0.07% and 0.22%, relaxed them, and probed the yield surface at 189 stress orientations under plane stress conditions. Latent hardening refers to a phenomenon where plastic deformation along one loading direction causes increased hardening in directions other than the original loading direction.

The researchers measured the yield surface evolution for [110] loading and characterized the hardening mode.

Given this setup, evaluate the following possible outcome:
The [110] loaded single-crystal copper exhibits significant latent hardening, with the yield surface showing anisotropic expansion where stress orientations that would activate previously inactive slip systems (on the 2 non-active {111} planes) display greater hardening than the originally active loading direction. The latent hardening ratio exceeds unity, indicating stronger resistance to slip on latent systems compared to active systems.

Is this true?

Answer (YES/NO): YES